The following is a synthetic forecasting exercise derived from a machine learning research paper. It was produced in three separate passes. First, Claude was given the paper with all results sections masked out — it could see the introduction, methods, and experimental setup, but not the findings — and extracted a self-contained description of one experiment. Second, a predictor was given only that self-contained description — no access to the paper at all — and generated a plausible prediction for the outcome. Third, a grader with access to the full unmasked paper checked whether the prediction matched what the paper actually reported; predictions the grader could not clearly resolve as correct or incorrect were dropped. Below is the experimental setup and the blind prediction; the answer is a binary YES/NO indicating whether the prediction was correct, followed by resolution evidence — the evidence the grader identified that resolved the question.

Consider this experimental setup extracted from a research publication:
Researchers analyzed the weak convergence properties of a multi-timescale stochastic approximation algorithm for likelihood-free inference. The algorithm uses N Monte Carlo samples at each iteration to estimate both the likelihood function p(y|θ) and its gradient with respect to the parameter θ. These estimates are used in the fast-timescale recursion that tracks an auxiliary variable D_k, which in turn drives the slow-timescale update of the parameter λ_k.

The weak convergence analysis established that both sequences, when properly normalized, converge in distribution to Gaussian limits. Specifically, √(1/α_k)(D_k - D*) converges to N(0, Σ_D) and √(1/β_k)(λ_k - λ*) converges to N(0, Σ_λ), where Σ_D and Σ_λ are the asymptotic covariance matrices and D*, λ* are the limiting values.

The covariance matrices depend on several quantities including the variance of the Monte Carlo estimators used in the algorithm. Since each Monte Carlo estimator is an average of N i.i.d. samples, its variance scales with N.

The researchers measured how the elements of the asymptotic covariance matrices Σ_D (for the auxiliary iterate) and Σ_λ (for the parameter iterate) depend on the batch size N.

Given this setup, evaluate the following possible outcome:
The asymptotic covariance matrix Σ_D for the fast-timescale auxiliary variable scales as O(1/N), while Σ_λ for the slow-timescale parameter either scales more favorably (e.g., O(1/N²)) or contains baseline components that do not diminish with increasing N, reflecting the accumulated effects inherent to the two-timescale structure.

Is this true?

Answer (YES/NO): NO